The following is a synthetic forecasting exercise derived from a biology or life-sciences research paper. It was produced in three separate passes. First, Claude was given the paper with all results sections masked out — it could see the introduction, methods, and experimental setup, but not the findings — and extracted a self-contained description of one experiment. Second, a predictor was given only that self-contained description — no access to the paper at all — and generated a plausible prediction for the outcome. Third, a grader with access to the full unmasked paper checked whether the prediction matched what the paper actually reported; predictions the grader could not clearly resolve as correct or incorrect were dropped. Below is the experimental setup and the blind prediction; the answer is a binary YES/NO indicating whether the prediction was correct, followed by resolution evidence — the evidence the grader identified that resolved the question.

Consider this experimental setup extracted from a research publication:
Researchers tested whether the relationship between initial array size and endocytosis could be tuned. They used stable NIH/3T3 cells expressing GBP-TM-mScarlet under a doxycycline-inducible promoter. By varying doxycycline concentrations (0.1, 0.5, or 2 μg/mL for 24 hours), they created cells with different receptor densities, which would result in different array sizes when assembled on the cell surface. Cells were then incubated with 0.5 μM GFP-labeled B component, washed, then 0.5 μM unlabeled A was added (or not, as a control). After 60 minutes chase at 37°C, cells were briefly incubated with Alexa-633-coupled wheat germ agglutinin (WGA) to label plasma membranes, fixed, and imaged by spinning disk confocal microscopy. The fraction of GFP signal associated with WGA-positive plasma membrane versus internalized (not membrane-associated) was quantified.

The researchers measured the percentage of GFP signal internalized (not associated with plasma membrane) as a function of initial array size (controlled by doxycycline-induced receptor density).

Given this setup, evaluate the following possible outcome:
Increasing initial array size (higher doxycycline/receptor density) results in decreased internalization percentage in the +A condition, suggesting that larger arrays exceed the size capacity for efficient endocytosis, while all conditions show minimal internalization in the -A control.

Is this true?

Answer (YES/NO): NO